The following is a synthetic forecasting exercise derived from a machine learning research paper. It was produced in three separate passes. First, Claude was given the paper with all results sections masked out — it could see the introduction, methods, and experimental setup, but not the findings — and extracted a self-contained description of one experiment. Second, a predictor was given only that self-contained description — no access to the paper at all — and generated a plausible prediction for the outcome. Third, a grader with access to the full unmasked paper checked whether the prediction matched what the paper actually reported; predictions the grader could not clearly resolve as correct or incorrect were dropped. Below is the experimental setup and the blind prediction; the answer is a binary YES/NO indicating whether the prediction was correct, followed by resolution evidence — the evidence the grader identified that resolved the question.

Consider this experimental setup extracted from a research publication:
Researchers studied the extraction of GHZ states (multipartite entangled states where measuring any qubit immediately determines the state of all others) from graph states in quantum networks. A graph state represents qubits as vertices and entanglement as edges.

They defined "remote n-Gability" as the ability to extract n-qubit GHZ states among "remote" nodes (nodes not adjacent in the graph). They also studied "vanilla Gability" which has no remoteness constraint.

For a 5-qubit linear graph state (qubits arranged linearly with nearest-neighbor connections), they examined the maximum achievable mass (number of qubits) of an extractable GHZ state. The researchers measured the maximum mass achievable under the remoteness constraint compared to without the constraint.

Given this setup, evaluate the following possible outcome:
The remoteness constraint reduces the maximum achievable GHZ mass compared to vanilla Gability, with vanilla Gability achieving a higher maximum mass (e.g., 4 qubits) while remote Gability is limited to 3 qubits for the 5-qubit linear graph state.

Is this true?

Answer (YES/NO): YES